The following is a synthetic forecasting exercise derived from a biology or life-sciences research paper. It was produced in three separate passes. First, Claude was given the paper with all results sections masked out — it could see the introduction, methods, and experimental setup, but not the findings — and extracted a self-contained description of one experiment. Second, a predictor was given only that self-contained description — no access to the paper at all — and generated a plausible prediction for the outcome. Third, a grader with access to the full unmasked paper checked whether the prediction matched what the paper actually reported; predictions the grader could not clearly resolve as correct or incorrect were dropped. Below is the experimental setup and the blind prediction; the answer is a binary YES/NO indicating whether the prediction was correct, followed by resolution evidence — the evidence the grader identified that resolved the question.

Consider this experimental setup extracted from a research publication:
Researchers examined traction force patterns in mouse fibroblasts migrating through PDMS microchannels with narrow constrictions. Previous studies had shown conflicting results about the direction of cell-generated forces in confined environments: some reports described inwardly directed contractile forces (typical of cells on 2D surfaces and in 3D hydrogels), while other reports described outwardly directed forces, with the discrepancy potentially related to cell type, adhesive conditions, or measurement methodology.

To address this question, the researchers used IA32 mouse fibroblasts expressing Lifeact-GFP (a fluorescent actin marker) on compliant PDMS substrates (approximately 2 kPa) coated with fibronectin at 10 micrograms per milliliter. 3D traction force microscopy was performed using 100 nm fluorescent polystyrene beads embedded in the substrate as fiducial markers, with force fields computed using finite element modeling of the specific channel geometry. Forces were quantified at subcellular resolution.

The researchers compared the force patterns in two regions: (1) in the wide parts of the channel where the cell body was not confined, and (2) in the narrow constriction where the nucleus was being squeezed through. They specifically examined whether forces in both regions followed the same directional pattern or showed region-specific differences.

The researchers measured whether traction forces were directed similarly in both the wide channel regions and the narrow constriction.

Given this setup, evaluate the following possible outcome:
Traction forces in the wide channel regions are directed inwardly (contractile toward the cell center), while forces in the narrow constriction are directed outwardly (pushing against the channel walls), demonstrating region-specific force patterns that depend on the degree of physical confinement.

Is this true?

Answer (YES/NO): NO